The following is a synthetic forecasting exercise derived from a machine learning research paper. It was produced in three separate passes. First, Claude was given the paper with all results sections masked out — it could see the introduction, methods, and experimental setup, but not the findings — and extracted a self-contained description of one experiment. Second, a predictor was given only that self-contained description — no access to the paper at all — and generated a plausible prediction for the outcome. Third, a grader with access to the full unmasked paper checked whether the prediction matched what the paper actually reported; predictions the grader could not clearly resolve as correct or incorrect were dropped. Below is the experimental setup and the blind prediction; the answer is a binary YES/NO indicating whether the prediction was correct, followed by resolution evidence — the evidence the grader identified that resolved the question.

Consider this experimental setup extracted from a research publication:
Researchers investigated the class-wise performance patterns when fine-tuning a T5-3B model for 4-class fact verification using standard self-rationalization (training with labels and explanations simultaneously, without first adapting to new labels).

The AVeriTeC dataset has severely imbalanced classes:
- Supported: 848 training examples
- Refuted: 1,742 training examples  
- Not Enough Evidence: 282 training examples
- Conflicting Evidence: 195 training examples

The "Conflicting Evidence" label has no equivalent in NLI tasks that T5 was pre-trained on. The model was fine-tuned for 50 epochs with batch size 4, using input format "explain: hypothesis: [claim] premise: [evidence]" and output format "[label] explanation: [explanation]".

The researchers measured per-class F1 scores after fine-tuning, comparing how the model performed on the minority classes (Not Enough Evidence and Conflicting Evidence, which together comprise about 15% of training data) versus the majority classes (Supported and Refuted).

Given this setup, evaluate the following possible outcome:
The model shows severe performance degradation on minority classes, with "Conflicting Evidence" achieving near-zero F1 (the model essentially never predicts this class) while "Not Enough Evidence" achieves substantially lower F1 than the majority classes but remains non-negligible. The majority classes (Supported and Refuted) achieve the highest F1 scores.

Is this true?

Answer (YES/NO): YES